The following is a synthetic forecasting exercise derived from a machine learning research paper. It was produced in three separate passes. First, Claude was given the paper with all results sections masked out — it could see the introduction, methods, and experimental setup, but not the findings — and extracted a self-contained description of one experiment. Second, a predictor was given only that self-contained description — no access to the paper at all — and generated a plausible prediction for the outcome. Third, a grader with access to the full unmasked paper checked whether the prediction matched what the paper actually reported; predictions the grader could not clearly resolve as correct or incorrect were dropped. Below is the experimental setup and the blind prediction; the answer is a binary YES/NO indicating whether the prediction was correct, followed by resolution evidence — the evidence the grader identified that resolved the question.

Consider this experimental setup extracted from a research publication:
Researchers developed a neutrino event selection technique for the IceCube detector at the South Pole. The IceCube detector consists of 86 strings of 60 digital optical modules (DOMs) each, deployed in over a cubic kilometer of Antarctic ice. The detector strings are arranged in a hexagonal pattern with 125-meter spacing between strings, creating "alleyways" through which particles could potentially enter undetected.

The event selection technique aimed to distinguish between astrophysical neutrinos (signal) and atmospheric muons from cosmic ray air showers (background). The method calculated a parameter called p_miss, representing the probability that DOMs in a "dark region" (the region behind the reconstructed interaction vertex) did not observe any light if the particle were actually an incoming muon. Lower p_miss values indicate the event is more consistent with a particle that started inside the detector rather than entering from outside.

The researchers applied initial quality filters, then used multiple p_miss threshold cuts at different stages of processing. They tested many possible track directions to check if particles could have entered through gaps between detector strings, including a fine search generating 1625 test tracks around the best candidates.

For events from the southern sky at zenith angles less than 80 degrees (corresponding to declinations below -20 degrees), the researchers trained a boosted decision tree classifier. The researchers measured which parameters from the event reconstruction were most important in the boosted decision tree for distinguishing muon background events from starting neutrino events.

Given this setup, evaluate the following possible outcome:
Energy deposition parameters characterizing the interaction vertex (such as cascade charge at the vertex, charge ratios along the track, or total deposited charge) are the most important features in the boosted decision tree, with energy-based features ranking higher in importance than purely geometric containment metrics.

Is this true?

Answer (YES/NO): NO